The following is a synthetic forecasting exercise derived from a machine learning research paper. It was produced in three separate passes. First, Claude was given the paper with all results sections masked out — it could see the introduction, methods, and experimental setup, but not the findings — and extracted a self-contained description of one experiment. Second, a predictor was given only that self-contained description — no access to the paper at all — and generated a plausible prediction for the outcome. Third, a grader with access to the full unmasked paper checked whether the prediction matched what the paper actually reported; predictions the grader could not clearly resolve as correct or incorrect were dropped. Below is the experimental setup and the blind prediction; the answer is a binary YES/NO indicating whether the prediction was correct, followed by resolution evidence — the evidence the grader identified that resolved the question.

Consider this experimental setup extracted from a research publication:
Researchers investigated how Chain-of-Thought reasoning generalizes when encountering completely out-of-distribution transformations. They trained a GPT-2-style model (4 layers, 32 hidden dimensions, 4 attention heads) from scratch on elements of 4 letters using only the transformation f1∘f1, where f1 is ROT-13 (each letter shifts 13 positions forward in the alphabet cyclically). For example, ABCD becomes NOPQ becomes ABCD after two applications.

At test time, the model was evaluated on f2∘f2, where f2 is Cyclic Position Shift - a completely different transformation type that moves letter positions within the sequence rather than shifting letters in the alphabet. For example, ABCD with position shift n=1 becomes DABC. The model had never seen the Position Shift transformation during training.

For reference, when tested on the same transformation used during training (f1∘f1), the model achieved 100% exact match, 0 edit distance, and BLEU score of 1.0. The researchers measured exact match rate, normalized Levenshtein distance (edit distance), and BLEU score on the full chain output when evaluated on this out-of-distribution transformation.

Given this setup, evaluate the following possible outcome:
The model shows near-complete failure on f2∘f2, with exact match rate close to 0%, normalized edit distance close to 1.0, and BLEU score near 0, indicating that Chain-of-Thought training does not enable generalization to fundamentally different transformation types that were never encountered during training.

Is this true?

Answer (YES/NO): NO